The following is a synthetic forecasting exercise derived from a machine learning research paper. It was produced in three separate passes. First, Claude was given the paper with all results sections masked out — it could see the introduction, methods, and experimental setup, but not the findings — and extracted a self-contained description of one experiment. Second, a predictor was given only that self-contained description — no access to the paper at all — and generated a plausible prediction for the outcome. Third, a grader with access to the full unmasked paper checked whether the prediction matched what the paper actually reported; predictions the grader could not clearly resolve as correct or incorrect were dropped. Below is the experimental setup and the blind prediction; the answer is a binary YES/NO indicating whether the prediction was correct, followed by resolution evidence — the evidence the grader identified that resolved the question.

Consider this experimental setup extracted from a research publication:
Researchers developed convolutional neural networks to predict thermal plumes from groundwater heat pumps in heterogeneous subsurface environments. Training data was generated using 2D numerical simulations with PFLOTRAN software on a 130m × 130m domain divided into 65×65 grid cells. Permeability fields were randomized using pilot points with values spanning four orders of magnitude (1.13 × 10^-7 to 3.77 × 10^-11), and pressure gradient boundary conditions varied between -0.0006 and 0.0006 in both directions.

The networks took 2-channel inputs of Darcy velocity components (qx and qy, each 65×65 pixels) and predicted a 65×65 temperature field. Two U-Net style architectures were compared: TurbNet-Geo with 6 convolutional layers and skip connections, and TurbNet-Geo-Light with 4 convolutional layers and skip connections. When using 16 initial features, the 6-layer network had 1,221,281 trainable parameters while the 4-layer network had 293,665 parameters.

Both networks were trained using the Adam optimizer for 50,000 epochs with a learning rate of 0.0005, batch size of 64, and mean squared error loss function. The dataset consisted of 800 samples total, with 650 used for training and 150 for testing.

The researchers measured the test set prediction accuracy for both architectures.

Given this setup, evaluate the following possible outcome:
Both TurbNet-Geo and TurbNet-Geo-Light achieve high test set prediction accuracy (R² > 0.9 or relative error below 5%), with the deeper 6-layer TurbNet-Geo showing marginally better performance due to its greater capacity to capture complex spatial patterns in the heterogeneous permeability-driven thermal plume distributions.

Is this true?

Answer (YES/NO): NO